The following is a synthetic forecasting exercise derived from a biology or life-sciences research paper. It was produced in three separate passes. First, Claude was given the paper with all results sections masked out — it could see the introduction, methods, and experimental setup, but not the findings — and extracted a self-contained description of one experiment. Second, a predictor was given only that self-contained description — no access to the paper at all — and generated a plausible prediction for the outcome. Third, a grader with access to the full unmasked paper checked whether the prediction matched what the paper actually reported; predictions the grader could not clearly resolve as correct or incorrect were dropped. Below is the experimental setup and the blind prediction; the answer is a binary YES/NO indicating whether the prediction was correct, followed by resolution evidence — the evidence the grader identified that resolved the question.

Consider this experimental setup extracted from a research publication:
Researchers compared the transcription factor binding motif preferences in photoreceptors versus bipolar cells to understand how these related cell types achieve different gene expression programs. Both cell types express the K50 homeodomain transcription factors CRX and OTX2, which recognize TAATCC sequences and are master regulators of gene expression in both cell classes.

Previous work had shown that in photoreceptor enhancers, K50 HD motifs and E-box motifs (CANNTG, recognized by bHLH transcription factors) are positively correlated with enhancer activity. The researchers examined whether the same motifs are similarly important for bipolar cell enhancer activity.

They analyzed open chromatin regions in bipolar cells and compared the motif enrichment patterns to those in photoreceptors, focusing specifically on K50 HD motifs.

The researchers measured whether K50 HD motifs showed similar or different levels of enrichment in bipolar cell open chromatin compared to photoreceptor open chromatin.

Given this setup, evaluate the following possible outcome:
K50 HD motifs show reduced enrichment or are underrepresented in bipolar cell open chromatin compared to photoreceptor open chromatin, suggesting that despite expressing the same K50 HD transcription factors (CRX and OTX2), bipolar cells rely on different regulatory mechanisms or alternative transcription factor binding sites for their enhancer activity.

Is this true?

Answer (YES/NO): YES